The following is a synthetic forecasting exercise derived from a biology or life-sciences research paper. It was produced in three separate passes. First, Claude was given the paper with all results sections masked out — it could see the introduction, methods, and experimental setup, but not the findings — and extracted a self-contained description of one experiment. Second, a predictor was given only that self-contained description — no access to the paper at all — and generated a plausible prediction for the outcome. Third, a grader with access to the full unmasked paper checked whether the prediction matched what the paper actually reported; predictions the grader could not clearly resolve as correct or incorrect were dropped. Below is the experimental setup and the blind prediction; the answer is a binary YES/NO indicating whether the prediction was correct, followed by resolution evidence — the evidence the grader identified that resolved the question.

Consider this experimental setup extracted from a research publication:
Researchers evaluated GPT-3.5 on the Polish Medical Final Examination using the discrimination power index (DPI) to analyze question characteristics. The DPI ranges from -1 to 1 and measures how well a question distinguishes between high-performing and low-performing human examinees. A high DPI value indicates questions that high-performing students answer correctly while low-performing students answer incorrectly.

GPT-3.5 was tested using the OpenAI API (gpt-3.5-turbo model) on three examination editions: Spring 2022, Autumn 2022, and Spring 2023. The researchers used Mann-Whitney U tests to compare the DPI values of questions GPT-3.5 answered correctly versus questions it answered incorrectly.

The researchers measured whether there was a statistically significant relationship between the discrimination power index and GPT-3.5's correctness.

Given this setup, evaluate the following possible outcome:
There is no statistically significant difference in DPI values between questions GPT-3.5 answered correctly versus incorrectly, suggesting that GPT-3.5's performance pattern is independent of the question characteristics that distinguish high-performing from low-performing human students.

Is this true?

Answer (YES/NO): NO